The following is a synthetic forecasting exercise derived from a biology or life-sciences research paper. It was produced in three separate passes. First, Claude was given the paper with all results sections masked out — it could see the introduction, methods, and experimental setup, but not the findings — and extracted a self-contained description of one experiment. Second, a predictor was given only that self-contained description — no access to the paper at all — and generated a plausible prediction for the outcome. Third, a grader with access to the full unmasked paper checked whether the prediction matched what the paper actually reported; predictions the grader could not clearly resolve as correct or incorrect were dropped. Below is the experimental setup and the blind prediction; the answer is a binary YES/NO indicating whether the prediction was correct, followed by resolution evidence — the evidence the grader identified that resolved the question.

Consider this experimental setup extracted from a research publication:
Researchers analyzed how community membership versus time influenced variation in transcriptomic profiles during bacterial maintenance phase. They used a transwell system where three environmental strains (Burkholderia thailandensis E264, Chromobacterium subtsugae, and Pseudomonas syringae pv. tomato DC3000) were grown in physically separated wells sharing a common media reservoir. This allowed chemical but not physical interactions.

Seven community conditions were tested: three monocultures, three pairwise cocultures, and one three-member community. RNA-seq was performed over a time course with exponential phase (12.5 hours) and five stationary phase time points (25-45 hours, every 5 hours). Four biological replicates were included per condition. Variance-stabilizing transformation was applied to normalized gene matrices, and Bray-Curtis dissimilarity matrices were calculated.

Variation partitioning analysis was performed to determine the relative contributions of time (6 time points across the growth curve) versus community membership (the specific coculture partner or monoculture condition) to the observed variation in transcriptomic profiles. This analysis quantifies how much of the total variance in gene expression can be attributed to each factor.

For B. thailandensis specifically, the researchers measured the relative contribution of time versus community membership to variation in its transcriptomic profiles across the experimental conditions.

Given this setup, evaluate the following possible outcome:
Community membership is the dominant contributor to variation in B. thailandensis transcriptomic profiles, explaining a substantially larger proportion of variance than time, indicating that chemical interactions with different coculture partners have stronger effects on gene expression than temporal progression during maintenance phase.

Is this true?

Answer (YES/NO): YES